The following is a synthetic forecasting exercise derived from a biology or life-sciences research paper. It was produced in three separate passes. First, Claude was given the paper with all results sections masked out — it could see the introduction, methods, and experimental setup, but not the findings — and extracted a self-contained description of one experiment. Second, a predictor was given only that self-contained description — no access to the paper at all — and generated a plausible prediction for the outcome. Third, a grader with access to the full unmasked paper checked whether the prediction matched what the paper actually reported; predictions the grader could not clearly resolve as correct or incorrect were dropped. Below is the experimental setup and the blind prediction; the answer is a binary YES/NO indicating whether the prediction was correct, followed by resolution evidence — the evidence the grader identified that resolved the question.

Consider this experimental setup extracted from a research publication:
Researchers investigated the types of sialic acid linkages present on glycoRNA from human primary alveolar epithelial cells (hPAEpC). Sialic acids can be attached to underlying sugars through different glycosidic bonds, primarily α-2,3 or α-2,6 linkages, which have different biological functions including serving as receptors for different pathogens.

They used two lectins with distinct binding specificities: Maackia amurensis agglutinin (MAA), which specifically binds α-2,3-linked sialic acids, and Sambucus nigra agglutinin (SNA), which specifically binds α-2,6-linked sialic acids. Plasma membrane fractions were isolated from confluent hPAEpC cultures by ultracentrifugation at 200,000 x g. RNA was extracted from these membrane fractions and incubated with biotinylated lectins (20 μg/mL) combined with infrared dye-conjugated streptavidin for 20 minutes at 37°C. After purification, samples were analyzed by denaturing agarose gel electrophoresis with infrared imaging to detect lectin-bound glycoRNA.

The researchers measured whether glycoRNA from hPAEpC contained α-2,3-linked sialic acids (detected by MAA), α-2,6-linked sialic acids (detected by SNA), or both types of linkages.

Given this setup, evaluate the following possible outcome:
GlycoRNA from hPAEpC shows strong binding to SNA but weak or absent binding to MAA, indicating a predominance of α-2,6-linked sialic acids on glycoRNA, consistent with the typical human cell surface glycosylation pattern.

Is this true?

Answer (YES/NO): NO